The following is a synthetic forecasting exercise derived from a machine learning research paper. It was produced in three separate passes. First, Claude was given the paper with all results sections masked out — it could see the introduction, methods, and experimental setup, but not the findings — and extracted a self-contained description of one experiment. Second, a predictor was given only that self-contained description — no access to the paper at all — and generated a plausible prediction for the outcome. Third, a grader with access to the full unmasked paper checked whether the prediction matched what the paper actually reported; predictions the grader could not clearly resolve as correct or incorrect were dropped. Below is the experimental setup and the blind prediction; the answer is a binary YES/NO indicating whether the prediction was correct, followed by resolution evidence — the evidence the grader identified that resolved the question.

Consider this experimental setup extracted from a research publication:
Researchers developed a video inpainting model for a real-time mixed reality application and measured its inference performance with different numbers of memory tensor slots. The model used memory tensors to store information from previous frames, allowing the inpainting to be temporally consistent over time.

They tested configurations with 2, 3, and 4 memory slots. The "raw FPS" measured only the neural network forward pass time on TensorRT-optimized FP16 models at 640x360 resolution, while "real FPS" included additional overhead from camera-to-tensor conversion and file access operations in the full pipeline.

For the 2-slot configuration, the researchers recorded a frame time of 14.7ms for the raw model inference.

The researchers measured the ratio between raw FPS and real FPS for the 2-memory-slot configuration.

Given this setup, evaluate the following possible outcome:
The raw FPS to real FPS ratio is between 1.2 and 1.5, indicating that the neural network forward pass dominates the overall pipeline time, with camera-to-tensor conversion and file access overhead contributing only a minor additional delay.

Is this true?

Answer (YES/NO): NO